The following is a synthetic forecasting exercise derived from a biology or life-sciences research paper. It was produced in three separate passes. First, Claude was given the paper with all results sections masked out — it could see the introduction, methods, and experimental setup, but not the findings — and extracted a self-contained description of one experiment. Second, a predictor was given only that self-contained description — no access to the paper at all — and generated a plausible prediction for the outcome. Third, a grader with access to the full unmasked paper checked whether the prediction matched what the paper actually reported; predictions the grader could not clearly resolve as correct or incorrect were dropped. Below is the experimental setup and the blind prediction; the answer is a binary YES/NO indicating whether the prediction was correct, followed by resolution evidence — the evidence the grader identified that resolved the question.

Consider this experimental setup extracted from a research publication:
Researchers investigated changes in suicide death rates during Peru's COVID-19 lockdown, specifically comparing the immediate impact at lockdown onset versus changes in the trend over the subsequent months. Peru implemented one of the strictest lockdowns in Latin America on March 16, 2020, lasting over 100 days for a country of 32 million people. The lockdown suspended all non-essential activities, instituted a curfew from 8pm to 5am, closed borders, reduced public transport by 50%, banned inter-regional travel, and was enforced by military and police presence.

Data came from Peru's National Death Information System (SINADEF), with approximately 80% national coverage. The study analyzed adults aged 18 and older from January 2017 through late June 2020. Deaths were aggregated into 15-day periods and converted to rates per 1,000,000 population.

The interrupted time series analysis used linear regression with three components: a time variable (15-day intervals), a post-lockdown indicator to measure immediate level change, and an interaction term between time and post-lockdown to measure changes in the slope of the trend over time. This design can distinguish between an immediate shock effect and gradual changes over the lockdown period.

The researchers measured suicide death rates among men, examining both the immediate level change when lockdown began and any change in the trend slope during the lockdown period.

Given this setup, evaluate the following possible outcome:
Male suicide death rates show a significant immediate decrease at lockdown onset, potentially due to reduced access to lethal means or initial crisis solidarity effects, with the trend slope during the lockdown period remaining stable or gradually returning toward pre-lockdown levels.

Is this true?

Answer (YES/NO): NO